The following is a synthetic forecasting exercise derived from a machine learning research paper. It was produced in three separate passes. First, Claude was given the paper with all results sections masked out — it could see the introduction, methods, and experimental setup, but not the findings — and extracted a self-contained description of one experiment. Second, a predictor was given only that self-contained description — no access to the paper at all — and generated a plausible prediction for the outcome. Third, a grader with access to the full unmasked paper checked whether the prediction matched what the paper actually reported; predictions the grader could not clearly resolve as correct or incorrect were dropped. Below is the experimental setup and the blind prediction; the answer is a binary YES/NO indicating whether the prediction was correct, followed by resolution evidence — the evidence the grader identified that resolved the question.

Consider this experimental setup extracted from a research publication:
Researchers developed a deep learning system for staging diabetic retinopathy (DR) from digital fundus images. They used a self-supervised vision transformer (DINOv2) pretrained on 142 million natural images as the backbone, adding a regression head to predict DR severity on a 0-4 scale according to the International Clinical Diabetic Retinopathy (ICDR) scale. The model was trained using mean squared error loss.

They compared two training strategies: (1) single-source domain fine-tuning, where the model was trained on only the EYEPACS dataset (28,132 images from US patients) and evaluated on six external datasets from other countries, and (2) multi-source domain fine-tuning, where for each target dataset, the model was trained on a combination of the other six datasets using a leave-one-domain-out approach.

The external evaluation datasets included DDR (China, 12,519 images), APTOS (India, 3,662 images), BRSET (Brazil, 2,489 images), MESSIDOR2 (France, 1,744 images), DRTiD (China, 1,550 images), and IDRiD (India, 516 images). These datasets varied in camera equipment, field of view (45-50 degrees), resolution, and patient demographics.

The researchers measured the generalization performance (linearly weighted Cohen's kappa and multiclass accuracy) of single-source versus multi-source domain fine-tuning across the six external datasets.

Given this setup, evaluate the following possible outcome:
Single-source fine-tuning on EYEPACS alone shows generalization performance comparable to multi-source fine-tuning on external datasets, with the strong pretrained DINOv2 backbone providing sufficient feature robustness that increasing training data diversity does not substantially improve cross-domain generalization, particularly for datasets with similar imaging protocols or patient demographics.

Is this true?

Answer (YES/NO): NO